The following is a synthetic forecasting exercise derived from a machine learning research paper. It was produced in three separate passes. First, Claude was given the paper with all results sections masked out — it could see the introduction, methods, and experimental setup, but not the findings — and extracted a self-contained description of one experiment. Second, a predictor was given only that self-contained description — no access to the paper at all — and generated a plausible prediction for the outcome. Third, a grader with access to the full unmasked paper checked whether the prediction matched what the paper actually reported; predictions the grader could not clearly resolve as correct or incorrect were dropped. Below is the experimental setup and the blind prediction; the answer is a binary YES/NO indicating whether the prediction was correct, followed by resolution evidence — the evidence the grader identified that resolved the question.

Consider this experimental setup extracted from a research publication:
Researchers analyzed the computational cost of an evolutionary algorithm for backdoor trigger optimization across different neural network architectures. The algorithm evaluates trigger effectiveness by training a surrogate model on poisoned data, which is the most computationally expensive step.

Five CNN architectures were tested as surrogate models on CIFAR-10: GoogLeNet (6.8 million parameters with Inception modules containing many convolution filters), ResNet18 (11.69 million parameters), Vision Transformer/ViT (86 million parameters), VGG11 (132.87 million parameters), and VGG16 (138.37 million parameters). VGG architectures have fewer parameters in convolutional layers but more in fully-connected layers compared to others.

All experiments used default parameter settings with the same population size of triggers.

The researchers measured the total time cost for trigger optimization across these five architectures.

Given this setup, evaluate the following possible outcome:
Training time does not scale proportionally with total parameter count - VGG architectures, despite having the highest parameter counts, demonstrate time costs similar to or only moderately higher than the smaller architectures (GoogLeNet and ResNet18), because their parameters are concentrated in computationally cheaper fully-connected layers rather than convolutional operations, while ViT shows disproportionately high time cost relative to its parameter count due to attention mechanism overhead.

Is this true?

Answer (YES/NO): NO